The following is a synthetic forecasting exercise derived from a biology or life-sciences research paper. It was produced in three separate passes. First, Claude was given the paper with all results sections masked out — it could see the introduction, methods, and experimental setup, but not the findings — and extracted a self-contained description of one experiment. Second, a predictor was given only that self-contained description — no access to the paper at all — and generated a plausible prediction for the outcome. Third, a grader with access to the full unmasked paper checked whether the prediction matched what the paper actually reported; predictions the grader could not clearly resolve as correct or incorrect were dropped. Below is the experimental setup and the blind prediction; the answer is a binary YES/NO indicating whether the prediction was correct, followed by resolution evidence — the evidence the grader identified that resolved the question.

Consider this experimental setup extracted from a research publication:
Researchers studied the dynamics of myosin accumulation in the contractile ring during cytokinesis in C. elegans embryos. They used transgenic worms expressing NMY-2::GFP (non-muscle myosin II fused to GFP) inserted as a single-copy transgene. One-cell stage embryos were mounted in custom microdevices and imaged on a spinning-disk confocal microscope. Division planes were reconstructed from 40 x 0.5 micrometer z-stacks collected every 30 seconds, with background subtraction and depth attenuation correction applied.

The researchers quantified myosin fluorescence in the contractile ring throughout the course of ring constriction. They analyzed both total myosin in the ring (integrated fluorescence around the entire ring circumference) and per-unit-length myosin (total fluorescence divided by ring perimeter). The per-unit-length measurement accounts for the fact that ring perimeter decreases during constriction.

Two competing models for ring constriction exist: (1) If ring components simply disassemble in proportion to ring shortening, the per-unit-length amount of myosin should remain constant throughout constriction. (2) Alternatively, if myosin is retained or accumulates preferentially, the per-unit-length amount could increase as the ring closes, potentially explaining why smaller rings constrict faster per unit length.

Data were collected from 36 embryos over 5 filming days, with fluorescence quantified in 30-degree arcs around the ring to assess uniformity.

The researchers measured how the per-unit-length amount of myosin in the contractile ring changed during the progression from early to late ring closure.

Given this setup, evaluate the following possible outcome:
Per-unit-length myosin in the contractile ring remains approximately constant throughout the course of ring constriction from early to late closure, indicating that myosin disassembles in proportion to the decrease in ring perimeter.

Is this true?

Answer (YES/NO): NO